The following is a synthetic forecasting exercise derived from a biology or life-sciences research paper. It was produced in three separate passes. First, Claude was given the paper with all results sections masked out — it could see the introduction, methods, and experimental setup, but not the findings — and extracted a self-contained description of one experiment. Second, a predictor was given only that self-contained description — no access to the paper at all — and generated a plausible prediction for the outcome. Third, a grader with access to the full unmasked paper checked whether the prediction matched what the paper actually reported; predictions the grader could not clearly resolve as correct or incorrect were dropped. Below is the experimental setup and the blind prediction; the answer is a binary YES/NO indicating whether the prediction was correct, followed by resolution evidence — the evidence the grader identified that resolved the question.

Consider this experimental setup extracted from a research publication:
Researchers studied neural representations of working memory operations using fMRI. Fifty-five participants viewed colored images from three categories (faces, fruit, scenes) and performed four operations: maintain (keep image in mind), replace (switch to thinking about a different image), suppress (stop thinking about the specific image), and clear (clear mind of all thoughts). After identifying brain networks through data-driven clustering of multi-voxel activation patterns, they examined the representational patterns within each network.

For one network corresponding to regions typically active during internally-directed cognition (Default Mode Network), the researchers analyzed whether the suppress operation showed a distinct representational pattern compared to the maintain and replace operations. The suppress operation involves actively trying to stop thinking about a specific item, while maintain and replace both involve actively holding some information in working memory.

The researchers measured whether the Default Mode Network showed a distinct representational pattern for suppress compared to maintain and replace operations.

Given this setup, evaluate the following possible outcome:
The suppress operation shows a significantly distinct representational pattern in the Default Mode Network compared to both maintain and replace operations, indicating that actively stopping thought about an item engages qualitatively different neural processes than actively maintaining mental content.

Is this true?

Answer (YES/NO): YES